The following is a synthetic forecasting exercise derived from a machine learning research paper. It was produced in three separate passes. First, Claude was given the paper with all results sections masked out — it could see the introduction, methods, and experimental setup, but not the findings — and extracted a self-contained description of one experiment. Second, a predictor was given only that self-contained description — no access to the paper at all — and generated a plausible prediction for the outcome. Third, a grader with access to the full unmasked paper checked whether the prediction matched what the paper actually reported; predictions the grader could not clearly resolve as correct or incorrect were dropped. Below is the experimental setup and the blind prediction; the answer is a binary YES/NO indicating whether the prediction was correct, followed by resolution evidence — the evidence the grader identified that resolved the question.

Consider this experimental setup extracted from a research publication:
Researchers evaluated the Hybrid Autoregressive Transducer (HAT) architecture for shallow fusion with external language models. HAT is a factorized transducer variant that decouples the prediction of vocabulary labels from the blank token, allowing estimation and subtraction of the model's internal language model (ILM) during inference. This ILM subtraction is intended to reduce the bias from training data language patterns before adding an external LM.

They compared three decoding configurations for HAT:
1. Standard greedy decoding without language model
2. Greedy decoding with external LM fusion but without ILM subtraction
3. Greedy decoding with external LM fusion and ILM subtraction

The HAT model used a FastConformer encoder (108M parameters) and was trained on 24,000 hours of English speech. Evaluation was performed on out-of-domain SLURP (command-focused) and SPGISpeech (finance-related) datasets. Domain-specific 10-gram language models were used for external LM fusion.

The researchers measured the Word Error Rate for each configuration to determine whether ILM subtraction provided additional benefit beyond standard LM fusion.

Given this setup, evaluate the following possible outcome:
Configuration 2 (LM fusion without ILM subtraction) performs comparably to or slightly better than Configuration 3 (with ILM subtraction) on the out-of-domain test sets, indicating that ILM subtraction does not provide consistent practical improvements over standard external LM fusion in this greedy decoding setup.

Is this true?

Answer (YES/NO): NO